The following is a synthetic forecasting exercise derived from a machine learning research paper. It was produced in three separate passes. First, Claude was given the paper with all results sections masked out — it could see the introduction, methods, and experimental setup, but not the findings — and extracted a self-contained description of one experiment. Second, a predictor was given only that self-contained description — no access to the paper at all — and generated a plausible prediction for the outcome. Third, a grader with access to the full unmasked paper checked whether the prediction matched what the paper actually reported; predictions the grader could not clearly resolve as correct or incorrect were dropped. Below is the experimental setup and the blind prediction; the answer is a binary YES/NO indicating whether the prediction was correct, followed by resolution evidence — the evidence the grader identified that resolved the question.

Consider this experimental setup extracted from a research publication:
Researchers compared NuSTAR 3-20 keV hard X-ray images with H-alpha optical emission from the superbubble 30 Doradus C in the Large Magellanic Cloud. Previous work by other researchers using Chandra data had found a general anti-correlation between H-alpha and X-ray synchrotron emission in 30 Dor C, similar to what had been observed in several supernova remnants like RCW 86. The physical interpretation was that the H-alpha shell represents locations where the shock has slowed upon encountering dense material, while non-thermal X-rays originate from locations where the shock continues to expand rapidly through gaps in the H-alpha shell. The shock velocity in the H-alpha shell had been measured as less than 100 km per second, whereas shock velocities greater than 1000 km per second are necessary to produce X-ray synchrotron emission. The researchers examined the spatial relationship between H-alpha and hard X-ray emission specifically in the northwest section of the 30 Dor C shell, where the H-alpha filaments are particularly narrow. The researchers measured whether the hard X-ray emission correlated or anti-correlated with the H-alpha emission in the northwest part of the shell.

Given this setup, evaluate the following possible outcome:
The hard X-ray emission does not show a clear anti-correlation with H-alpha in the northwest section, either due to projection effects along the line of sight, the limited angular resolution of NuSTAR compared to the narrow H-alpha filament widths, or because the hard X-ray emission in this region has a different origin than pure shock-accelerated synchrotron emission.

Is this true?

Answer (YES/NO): NO